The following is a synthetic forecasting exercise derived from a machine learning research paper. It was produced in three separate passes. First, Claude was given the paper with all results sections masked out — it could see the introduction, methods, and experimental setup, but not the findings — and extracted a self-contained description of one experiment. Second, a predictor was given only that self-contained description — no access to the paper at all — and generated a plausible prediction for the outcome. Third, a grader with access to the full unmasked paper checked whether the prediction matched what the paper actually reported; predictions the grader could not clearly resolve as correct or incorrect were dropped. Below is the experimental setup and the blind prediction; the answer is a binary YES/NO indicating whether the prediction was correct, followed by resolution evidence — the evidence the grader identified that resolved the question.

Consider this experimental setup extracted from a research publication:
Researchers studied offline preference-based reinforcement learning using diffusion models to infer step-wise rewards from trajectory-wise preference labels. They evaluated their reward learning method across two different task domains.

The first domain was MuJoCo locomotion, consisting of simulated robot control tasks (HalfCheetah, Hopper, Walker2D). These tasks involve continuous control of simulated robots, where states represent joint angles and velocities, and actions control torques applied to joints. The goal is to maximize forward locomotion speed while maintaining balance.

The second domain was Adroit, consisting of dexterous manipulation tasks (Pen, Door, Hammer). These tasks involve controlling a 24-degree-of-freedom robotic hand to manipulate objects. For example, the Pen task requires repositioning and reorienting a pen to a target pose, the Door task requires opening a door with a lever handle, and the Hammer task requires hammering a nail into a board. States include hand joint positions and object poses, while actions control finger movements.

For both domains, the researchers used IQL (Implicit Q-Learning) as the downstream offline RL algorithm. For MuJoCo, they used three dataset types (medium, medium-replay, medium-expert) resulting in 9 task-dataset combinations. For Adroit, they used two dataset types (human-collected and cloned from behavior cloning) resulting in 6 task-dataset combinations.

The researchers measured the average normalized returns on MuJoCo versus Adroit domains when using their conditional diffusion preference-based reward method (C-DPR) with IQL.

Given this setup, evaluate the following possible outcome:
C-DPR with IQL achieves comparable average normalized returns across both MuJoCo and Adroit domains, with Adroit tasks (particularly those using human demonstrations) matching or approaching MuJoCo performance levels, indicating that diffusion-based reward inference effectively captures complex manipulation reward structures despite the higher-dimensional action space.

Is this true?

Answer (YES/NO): NO